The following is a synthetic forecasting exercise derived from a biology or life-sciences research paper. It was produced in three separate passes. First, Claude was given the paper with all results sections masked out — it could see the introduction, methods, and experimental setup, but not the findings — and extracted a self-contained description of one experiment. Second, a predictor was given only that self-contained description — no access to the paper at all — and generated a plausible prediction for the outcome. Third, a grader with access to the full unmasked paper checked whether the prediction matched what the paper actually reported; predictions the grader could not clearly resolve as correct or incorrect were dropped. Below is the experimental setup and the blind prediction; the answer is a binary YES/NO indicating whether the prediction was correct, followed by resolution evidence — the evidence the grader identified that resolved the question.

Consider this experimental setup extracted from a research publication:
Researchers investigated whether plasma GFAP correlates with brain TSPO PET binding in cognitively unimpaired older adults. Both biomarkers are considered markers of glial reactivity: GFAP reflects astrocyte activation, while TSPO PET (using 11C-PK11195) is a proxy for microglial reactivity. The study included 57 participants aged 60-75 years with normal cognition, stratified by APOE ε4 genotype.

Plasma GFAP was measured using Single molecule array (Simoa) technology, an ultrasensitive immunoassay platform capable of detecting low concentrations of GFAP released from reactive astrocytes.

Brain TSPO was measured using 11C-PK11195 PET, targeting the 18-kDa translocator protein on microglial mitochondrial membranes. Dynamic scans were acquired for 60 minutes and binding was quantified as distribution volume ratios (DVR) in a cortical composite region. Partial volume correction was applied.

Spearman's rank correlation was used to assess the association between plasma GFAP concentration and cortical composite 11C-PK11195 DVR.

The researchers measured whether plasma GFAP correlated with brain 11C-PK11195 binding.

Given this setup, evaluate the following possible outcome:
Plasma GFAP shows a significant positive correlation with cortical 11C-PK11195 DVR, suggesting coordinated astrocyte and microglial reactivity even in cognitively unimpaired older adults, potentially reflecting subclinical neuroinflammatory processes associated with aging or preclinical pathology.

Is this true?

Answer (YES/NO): NO